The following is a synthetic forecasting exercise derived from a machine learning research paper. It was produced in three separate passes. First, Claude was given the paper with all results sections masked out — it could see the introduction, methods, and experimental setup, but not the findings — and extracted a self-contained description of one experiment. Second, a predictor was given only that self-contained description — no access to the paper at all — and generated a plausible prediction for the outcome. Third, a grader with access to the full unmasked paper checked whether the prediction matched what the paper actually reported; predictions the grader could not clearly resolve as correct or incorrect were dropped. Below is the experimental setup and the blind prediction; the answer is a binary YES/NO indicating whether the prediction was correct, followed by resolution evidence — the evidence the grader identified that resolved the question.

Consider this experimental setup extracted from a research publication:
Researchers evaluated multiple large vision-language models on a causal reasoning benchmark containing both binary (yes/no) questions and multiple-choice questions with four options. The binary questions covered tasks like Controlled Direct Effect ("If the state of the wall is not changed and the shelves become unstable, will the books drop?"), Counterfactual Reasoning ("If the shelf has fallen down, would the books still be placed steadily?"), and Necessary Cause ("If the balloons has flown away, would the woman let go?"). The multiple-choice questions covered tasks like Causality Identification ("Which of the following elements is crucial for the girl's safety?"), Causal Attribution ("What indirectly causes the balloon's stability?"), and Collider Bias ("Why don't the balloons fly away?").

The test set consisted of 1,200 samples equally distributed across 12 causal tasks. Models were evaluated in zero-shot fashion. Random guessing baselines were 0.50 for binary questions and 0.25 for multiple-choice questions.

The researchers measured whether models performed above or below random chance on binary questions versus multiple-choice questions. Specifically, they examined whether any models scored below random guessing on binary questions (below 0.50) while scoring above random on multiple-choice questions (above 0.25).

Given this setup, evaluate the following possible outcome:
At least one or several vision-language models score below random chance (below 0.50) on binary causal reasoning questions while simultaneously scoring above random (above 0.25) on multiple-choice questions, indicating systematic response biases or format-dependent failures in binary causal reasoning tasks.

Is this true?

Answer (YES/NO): YES